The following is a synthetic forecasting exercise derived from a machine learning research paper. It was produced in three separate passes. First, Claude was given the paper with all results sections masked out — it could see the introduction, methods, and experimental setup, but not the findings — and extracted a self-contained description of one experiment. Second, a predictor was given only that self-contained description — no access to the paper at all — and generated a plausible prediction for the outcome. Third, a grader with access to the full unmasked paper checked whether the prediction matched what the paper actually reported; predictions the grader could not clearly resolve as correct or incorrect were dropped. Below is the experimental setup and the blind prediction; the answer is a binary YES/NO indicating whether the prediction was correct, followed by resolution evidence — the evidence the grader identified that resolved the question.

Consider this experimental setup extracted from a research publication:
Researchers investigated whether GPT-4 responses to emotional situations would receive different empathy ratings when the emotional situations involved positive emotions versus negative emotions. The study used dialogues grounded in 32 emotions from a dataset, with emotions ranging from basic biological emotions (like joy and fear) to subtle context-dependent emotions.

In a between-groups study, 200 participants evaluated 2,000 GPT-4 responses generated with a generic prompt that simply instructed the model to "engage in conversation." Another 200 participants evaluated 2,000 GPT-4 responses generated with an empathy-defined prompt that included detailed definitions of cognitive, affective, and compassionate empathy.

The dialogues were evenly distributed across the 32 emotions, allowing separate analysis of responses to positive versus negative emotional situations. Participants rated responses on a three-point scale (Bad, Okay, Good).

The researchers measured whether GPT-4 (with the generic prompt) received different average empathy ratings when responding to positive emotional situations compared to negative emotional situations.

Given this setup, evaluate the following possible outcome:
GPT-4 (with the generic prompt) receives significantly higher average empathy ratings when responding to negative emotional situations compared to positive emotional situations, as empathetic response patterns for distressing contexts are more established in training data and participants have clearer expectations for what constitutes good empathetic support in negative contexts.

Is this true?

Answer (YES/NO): NO